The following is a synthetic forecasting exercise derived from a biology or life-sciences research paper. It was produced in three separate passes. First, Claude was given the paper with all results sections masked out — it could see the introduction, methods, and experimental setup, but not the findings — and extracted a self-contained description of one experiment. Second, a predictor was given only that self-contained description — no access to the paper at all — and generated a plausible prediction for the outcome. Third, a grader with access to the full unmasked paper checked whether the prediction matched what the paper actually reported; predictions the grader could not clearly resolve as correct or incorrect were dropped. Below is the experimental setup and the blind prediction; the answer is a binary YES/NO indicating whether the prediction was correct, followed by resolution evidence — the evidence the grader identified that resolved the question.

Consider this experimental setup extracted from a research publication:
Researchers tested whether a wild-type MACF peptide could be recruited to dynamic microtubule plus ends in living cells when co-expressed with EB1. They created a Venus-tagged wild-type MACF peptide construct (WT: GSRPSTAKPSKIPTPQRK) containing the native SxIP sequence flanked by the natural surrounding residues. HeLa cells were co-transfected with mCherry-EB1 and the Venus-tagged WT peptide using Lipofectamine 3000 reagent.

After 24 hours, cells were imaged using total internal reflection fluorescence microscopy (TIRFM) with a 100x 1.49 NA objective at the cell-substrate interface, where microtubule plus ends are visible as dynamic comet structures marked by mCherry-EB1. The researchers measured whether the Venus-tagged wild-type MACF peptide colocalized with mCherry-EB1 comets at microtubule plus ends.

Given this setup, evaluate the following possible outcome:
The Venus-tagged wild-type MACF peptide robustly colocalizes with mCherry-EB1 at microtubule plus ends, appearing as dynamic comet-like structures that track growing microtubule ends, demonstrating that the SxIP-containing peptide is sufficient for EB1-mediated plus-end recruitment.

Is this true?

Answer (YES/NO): NO